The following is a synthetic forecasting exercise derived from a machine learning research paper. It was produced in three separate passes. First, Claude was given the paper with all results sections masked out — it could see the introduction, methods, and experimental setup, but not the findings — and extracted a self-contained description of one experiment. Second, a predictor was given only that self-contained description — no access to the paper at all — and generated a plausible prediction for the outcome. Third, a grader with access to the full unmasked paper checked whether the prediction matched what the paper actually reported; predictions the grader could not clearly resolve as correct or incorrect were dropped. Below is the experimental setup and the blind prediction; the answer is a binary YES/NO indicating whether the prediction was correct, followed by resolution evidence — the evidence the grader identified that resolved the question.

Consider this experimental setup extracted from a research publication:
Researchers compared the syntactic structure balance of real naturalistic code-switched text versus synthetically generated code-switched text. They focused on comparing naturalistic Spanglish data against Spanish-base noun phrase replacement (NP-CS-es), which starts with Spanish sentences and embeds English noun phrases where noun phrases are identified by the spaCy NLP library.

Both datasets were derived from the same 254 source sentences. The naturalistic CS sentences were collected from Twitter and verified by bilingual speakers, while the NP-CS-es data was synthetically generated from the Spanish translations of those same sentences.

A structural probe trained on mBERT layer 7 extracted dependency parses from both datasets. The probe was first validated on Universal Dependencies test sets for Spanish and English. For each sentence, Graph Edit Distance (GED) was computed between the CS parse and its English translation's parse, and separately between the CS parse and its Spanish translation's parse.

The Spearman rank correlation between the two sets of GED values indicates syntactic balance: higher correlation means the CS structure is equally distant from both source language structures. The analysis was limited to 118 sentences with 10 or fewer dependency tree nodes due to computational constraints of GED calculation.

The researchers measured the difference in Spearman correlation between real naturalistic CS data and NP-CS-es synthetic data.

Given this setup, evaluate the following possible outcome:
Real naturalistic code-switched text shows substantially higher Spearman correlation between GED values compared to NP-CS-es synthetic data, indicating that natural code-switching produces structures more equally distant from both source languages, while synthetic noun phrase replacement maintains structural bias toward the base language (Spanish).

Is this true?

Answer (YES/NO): NO